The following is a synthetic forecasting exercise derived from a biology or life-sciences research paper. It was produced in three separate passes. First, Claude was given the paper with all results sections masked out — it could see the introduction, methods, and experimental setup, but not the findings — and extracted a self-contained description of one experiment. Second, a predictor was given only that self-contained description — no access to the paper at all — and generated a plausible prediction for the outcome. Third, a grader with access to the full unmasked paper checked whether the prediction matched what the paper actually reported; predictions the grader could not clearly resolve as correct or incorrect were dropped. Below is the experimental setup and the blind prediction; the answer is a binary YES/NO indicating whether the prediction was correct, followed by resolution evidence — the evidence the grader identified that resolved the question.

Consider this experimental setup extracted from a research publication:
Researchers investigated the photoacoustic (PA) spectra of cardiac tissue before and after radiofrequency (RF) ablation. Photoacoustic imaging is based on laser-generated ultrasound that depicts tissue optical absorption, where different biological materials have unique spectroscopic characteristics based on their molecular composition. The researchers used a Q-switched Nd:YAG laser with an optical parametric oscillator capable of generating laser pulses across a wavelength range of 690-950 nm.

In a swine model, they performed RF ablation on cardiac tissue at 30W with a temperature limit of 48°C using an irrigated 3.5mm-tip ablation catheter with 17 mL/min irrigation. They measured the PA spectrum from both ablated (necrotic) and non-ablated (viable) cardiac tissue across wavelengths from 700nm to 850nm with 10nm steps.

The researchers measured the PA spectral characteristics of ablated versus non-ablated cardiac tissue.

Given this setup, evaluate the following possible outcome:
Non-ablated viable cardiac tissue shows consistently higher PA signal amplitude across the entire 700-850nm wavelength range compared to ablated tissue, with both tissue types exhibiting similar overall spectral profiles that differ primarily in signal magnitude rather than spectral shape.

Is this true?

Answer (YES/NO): NO